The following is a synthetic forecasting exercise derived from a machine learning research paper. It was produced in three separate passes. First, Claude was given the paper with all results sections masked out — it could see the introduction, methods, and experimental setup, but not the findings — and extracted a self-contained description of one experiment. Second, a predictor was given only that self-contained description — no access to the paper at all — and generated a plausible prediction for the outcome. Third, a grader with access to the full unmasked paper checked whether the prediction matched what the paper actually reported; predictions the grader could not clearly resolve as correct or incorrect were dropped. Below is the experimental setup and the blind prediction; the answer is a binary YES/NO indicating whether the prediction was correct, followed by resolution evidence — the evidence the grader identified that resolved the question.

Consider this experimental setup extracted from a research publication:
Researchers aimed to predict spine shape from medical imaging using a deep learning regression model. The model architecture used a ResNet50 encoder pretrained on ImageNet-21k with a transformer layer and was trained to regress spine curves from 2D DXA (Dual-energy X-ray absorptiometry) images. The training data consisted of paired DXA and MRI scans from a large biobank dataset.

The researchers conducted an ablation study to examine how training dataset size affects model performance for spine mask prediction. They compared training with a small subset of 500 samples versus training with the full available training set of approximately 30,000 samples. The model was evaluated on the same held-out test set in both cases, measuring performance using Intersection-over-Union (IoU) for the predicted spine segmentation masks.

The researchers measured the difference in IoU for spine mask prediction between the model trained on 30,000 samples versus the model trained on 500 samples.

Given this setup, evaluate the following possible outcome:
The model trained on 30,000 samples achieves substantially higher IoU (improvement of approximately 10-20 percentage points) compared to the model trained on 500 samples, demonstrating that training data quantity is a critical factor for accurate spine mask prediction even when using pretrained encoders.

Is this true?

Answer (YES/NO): NO